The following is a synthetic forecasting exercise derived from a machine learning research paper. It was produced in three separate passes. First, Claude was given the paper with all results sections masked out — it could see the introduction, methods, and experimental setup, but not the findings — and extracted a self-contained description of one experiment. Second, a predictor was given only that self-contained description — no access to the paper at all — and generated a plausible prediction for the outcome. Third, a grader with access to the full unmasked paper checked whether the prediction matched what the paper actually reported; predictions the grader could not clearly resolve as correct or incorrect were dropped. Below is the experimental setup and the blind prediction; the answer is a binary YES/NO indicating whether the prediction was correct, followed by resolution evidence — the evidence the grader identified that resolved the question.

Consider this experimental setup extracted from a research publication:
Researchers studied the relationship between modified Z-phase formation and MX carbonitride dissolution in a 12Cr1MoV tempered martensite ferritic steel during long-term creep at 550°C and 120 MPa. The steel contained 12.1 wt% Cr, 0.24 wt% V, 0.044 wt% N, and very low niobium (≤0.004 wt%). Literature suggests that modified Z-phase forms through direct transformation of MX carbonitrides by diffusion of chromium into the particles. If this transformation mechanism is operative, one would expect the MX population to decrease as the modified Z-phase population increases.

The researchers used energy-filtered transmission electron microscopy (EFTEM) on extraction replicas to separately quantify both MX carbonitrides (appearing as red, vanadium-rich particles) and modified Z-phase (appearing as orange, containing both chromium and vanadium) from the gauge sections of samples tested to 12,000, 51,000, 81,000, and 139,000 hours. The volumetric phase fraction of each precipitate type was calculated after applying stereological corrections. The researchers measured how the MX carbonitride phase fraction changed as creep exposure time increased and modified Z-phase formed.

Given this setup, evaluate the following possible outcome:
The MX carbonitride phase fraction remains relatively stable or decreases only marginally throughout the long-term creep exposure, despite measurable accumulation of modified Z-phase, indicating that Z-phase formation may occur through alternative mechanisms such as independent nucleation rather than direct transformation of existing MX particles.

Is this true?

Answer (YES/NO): NO